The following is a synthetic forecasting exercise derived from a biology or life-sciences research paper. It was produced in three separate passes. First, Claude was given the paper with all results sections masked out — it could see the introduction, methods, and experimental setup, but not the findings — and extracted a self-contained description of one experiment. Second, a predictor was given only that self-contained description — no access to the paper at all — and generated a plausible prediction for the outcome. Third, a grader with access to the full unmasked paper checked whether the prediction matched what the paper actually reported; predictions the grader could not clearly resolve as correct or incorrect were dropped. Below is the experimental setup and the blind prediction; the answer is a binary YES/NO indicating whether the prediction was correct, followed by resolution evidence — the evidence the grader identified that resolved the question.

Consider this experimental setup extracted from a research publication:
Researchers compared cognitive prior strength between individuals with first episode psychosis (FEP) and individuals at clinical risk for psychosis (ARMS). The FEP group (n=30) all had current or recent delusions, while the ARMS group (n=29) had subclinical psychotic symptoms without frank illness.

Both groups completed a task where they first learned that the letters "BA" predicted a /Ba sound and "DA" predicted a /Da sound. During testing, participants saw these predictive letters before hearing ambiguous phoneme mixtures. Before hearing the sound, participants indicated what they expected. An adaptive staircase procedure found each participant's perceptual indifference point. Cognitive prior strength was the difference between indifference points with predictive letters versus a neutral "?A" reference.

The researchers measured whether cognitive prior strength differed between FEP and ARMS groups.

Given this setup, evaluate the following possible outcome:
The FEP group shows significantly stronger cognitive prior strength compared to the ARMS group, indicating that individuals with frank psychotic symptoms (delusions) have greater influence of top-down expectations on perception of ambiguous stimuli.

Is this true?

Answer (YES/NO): YES